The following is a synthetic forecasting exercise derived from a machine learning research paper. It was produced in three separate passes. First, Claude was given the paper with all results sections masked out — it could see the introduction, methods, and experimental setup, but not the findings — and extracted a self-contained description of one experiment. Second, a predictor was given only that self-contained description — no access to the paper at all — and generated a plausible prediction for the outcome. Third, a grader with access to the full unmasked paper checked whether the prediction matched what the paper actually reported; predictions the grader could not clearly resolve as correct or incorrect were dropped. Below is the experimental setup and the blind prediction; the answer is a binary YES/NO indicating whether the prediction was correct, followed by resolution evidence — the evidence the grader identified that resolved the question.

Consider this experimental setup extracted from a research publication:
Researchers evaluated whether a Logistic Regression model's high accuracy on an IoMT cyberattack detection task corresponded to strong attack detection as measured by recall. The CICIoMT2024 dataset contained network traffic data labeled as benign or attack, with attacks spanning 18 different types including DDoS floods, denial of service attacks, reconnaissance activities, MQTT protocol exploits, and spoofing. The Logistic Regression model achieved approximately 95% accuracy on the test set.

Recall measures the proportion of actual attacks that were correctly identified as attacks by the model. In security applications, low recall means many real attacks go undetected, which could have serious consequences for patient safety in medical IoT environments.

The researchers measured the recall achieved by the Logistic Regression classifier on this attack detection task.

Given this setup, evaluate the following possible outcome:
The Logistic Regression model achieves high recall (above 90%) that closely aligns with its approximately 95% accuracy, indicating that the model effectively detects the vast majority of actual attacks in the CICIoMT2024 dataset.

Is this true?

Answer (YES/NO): NO